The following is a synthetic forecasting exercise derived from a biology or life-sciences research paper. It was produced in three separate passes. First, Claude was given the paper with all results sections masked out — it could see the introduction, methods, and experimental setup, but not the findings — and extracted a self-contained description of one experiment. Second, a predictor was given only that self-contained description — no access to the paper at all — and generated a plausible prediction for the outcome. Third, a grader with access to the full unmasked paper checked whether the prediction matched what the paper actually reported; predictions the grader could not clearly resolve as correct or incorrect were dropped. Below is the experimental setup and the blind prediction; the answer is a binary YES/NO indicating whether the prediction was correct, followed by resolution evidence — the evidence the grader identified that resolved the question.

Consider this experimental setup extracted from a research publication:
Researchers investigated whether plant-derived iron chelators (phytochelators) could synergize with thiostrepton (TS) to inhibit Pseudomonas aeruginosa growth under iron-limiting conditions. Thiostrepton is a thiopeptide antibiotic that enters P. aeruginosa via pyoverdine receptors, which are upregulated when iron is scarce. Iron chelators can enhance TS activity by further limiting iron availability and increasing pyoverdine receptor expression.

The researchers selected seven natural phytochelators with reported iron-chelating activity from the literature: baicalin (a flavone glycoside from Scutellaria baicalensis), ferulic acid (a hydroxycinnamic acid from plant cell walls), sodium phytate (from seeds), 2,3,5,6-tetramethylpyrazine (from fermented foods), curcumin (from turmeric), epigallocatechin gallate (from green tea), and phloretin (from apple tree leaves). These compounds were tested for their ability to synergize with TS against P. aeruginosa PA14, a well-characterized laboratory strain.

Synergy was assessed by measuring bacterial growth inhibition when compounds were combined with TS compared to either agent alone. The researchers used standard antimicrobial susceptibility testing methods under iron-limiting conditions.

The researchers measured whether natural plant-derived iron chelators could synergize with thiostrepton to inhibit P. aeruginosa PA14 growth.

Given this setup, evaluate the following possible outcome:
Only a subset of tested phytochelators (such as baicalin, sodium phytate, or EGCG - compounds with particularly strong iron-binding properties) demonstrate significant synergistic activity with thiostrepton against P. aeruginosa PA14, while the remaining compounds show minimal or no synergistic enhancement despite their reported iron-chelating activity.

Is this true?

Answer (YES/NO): NO